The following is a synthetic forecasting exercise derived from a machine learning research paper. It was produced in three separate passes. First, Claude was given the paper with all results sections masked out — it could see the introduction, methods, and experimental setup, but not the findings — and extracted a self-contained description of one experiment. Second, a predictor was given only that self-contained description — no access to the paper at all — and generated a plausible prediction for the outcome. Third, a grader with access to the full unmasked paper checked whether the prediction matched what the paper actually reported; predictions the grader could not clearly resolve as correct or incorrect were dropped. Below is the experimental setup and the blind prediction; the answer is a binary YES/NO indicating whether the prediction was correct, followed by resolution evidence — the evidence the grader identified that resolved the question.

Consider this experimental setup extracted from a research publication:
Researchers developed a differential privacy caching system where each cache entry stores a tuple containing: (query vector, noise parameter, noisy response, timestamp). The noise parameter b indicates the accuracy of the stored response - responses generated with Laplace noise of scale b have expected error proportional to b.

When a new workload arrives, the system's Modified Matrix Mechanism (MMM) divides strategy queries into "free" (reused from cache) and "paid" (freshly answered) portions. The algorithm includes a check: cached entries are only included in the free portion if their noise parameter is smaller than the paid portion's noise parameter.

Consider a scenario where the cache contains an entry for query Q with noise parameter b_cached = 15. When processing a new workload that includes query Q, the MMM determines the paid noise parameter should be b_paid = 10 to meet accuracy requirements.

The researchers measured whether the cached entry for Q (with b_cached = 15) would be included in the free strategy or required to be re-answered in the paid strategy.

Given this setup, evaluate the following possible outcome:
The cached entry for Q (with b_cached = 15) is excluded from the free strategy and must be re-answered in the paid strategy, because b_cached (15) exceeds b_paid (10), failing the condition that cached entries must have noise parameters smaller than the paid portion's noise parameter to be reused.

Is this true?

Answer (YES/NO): YES